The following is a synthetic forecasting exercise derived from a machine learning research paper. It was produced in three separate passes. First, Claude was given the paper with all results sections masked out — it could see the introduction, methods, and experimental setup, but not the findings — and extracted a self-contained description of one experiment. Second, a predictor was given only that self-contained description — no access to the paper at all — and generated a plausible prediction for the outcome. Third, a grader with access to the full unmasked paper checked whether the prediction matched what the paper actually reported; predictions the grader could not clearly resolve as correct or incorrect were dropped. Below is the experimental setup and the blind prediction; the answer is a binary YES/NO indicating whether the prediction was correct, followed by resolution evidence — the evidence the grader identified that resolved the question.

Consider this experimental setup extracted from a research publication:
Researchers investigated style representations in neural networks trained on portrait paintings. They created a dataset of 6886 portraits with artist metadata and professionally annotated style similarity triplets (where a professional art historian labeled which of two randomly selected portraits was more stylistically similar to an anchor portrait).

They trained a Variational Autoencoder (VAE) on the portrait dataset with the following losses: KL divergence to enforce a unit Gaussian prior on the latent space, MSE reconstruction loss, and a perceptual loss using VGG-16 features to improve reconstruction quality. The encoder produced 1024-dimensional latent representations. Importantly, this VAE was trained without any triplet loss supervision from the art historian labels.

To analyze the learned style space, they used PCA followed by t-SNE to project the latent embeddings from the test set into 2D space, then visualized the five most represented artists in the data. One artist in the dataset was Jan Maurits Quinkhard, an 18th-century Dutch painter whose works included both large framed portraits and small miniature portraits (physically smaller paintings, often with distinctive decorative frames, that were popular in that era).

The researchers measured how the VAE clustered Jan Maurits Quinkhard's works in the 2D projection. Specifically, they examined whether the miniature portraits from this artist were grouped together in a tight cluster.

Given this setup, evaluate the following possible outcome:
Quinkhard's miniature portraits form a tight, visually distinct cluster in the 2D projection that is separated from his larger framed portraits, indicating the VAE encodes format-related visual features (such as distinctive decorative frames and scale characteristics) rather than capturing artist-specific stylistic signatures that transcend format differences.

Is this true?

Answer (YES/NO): NO